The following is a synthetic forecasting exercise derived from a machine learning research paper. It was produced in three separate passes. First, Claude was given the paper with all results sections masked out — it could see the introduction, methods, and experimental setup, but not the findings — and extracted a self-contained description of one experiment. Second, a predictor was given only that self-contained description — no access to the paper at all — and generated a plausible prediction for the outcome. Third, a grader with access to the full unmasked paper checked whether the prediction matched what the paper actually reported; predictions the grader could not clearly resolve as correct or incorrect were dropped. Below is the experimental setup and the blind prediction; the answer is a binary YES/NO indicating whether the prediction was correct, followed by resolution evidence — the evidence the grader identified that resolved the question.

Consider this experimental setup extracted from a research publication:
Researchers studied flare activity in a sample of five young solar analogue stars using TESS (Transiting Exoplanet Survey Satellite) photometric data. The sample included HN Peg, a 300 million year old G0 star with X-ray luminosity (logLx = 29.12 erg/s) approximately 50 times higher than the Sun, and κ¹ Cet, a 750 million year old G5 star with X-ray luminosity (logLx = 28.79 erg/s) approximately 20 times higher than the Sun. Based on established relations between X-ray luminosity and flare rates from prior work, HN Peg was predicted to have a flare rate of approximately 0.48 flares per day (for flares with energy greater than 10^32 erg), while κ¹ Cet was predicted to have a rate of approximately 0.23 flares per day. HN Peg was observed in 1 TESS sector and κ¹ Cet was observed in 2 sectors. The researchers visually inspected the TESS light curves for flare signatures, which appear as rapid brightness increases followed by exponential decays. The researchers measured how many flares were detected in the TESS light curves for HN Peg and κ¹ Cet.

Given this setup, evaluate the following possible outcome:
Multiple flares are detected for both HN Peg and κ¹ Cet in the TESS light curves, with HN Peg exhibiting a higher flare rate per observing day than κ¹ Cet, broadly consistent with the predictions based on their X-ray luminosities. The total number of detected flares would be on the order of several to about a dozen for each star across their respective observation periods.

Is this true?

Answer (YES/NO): NO